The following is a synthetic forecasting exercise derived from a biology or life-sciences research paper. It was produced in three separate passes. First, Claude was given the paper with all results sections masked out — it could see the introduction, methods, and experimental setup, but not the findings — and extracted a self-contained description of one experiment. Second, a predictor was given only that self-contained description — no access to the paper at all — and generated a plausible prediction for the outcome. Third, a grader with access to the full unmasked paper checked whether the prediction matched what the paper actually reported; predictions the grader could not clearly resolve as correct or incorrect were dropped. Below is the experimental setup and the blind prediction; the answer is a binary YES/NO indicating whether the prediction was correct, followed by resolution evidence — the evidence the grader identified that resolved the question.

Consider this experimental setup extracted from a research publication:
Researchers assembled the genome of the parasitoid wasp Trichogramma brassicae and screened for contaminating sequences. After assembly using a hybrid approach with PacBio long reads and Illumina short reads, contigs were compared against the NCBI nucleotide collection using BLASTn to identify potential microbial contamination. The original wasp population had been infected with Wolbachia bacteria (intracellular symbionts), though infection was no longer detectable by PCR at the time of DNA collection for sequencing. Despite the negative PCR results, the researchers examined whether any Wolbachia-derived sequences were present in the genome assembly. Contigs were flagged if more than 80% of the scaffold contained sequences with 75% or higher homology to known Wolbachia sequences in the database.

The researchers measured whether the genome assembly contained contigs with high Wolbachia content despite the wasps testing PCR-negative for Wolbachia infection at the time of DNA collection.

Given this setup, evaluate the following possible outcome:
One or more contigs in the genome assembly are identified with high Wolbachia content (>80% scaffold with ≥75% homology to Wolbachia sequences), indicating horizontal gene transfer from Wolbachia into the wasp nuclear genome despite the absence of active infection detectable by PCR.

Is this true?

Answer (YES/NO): NO